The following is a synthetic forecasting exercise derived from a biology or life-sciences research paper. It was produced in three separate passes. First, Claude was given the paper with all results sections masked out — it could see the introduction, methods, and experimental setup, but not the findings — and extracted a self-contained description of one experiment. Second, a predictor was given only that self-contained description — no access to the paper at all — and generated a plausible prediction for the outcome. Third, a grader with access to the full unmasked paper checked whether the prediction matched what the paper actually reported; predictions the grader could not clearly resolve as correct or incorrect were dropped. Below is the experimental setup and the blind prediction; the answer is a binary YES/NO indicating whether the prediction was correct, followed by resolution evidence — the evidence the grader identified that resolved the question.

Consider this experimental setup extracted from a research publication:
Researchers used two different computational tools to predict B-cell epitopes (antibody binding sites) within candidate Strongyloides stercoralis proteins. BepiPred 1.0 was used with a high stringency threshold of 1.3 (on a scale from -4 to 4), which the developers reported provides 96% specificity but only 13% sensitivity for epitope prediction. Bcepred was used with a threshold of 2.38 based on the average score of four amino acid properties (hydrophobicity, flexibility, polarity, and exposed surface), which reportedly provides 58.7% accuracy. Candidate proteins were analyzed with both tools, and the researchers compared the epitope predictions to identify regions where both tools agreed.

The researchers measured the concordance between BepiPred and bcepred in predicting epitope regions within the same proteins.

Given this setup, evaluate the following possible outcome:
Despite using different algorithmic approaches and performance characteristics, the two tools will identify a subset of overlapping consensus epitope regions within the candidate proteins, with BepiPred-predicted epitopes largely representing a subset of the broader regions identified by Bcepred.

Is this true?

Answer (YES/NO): NO